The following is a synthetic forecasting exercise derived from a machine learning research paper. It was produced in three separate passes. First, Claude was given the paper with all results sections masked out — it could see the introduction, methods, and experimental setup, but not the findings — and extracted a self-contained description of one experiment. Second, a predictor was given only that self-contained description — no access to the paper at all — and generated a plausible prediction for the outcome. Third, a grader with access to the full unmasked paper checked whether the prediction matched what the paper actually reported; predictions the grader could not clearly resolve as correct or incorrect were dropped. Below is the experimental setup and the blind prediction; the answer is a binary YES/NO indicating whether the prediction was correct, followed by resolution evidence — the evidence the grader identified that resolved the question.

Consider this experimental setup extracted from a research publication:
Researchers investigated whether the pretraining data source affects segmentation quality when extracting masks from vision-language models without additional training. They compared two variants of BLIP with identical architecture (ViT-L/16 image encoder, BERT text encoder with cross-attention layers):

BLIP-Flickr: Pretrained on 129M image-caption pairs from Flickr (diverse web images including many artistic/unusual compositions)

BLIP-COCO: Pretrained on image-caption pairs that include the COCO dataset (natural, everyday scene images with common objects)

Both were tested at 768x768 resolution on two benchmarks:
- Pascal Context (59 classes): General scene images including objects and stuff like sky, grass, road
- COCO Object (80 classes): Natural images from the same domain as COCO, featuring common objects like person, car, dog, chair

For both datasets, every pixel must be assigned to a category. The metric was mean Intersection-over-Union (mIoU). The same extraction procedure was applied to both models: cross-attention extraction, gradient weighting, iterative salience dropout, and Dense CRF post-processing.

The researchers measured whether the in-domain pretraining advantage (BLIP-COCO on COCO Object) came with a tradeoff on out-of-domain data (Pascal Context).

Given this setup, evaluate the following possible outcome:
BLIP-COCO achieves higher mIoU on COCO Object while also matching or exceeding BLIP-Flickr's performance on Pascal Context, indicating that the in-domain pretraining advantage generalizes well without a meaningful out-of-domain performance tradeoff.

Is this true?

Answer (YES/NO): NO